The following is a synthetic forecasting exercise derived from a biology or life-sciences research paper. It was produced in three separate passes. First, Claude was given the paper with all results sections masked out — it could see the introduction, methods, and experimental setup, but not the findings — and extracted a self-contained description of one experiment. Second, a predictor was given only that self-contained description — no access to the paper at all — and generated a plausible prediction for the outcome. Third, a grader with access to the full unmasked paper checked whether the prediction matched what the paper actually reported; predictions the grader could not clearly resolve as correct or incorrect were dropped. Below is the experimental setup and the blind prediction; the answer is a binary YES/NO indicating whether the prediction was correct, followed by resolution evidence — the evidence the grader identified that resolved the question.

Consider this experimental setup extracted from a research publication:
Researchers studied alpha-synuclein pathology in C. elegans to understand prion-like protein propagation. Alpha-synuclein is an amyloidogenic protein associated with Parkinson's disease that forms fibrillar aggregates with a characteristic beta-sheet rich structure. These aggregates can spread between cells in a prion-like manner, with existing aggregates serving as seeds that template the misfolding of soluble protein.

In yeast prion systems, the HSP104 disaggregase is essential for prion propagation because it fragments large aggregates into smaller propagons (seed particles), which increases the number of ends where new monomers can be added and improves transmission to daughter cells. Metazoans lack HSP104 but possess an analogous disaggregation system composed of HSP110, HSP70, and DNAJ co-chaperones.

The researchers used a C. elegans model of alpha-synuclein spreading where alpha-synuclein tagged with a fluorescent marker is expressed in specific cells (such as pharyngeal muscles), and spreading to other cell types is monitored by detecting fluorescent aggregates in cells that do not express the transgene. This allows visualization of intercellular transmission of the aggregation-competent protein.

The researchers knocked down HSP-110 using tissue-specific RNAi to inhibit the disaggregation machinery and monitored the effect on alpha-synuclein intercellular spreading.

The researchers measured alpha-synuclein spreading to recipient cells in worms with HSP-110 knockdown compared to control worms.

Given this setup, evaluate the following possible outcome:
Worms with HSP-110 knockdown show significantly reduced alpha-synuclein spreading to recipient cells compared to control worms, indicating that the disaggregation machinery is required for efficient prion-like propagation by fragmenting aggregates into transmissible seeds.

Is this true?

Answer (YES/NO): YES